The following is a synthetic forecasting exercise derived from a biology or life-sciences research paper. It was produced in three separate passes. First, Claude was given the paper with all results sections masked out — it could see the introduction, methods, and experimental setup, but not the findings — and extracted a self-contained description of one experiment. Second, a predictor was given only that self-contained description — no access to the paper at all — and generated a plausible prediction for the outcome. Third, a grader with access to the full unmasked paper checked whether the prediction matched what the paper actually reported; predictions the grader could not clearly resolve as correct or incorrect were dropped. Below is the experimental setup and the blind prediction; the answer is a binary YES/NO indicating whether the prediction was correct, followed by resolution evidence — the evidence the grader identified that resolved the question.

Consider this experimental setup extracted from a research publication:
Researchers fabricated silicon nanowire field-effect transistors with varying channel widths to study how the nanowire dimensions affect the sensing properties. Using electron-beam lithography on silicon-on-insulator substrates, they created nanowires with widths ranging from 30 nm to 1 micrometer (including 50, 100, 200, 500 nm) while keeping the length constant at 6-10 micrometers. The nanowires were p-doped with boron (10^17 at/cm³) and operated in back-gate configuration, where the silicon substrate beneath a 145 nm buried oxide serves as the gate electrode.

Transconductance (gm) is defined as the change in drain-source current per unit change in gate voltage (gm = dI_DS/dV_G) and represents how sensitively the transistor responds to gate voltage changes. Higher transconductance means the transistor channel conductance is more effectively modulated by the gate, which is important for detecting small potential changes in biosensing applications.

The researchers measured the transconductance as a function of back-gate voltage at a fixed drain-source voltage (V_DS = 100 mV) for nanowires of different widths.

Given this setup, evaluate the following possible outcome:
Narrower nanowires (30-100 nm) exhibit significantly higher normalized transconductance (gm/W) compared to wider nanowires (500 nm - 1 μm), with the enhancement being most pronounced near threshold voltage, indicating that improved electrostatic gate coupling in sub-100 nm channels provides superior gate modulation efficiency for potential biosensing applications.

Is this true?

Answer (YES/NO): NO